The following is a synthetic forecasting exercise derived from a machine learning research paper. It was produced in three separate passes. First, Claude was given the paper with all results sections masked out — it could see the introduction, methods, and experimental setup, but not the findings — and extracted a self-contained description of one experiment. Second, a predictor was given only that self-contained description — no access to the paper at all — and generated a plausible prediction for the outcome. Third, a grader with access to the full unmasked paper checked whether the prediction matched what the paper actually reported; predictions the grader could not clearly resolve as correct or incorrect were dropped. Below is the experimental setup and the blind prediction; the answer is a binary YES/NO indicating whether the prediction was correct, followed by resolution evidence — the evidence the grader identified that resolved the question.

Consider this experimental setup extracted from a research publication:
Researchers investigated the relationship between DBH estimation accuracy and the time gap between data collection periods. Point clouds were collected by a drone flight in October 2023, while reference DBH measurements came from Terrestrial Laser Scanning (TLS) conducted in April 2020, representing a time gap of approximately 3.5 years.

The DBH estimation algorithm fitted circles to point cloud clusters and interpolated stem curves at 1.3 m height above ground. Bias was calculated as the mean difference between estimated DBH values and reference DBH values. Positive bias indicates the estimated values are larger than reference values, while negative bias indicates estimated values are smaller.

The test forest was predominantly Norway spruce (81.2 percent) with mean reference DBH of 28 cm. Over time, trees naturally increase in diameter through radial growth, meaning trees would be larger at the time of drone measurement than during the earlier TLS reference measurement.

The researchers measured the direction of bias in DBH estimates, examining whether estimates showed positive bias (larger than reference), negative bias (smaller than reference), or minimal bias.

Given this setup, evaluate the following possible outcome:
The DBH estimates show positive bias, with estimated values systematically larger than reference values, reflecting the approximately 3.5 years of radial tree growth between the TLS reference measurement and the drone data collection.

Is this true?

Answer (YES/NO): NO